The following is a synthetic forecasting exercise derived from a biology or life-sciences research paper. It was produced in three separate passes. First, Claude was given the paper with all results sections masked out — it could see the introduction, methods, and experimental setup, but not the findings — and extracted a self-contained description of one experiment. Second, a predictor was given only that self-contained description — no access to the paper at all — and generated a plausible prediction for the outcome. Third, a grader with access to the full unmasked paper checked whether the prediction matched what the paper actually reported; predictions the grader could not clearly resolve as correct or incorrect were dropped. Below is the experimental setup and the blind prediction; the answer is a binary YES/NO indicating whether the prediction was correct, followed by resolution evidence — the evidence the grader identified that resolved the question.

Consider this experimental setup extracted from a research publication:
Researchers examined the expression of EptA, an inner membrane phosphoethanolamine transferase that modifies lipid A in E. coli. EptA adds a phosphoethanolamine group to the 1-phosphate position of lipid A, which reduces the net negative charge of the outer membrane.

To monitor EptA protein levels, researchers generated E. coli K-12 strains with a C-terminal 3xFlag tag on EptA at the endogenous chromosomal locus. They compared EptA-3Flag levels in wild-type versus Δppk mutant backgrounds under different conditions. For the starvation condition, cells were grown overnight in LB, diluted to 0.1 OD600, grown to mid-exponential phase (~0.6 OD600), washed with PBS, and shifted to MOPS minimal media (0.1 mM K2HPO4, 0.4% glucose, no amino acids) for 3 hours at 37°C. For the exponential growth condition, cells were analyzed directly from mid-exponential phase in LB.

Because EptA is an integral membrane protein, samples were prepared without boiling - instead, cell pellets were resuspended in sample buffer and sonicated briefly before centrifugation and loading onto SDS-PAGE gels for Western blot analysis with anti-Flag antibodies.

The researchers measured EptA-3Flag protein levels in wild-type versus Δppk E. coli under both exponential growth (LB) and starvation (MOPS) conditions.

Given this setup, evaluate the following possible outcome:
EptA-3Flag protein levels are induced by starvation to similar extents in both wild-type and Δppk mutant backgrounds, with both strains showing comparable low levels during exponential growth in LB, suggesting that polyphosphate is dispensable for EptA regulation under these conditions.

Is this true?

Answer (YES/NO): NO